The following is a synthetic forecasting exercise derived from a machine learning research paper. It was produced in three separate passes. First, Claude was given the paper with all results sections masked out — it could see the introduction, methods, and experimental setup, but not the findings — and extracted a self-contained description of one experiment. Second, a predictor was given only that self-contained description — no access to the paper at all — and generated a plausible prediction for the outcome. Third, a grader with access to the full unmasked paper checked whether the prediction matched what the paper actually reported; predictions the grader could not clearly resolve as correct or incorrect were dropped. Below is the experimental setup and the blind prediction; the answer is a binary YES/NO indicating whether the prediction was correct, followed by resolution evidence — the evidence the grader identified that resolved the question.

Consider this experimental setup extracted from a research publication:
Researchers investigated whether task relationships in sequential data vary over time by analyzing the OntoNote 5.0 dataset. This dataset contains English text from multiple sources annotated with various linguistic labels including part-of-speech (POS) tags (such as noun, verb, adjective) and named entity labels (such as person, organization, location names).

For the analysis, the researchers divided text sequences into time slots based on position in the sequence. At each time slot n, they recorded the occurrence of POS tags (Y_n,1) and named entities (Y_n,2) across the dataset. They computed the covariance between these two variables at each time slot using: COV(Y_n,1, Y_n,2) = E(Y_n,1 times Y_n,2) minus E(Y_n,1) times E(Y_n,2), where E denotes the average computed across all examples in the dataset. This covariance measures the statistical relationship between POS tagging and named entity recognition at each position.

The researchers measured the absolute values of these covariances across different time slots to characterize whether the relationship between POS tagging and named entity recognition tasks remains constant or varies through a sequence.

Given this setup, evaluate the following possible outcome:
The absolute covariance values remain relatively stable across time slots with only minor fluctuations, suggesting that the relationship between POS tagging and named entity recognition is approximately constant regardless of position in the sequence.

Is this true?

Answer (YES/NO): NO